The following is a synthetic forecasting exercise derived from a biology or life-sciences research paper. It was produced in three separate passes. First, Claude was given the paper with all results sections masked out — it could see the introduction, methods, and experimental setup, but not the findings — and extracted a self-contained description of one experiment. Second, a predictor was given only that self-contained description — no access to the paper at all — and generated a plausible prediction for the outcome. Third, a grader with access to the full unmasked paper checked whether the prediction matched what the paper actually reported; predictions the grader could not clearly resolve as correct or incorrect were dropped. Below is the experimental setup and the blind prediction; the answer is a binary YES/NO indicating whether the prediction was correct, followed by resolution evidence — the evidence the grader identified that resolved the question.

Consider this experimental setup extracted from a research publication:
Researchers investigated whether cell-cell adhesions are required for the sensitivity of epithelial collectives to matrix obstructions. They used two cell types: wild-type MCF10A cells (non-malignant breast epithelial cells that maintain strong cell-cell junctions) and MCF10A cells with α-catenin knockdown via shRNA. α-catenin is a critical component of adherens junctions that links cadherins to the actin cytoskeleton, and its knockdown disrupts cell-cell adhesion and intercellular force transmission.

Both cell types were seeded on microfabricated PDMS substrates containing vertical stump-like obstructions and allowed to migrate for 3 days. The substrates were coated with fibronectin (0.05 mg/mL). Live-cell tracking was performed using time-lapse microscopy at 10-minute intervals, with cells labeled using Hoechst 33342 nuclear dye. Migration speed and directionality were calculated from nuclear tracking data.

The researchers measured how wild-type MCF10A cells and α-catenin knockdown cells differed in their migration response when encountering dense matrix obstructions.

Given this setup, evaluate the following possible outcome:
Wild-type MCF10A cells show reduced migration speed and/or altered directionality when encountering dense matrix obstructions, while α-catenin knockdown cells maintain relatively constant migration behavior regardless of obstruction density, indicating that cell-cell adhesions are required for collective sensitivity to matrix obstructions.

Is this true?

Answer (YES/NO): YES